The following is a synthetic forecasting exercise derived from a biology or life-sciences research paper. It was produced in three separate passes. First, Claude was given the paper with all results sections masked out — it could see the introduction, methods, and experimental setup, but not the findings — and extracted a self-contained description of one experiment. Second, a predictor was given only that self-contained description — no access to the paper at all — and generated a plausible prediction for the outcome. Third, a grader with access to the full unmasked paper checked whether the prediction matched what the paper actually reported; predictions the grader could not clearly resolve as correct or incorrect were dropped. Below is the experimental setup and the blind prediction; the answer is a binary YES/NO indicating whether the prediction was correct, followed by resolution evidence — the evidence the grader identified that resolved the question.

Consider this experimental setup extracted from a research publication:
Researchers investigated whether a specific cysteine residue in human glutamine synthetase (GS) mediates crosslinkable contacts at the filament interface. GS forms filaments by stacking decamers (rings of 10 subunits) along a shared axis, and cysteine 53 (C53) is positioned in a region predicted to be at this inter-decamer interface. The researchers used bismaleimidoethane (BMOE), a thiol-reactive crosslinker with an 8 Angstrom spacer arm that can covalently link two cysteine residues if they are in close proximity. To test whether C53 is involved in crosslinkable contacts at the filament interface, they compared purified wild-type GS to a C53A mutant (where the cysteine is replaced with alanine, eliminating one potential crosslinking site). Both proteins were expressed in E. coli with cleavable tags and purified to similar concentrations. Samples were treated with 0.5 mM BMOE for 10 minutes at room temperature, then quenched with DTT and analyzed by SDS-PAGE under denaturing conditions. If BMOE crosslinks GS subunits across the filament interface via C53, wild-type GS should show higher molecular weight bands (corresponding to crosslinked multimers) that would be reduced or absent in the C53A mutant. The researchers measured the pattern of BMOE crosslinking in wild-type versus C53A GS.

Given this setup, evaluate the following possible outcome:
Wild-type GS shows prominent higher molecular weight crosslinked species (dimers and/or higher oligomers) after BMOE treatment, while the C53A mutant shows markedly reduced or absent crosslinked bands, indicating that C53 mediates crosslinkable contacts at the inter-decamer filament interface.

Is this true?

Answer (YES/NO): YES